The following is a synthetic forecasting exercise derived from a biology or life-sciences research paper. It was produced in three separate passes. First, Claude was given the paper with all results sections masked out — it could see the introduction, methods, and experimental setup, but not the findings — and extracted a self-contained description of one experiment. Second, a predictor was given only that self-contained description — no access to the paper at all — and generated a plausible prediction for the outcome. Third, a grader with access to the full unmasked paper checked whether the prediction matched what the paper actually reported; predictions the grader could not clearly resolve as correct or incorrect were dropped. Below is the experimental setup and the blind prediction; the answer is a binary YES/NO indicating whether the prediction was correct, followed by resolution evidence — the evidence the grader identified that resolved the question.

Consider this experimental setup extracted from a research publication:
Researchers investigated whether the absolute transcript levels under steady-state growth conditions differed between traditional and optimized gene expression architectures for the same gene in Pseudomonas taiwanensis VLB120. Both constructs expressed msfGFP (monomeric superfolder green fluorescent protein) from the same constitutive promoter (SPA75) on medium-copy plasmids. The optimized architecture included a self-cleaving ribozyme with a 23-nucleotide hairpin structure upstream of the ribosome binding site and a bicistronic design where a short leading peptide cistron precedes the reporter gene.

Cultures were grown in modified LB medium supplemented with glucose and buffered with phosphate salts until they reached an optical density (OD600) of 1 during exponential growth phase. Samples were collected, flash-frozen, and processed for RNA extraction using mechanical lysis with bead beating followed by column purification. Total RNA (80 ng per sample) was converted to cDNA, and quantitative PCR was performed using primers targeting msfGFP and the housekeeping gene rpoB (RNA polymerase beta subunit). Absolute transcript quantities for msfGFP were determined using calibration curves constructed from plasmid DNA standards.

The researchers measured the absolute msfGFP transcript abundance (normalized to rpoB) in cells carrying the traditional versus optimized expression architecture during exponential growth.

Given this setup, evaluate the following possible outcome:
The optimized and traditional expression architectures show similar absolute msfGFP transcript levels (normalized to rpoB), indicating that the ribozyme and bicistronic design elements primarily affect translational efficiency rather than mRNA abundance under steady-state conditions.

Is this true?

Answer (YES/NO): NO